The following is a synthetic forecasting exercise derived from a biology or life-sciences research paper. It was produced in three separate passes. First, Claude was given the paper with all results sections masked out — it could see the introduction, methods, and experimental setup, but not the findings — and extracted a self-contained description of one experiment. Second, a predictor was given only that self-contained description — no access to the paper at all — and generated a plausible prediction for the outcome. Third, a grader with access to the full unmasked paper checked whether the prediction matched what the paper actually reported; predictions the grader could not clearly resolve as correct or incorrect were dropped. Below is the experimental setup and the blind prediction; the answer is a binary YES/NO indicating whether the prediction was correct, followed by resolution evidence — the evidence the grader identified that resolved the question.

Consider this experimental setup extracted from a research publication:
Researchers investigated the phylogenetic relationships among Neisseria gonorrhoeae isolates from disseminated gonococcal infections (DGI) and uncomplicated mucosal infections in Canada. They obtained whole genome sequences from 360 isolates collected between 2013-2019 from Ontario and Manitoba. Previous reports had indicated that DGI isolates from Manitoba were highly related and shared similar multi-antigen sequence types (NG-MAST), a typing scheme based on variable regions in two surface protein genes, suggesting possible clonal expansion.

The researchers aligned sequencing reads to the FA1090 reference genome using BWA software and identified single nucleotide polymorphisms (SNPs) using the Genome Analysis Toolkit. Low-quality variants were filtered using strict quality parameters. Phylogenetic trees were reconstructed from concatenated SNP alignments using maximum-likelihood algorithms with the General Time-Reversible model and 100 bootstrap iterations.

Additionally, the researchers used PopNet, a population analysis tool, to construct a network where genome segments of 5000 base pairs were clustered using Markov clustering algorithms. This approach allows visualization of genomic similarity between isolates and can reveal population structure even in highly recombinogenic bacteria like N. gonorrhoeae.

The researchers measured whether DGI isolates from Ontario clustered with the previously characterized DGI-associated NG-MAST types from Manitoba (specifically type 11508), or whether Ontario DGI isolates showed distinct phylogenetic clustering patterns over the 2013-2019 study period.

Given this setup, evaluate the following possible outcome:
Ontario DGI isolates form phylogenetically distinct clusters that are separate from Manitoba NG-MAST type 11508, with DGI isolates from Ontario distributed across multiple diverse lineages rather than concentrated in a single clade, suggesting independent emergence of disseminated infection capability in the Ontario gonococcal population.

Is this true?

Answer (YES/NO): NO